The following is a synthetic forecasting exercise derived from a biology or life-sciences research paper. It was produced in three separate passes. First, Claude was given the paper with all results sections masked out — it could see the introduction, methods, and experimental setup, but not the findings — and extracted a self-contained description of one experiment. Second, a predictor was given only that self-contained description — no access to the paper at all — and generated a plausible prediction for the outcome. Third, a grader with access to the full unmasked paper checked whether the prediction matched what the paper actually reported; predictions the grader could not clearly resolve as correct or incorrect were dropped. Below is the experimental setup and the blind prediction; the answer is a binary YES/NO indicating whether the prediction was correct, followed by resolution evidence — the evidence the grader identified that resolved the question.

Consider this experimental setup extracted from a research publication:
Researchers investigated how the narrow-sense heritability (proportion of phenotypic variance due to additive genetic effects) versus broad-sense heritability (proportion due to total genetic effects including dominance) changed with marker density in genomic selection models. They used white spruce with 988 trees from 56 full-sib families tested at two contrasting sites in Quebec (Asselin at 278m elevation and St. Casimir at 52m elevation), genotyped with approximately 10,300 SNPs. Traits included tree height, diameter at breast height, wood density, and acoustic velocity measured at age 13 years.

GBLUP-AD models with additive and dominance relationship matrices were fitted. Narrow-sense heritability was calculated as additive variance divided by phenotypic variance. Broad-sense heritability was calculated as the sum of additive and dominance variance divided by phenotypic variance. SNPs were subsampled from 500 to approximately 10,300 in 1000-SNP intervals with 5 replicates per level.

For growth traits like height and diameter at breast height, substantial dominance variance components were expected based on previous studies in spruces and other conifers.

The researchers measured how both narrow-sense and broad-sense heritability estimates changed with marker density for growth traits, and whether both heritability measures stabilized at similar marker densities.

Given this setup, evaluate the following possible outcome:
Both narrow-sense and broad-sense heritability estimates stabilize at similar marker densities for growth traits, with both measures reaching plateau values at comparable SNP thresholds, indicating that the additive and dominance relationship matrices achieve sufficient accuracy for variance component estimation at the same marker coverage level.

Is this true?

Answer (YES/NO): NO